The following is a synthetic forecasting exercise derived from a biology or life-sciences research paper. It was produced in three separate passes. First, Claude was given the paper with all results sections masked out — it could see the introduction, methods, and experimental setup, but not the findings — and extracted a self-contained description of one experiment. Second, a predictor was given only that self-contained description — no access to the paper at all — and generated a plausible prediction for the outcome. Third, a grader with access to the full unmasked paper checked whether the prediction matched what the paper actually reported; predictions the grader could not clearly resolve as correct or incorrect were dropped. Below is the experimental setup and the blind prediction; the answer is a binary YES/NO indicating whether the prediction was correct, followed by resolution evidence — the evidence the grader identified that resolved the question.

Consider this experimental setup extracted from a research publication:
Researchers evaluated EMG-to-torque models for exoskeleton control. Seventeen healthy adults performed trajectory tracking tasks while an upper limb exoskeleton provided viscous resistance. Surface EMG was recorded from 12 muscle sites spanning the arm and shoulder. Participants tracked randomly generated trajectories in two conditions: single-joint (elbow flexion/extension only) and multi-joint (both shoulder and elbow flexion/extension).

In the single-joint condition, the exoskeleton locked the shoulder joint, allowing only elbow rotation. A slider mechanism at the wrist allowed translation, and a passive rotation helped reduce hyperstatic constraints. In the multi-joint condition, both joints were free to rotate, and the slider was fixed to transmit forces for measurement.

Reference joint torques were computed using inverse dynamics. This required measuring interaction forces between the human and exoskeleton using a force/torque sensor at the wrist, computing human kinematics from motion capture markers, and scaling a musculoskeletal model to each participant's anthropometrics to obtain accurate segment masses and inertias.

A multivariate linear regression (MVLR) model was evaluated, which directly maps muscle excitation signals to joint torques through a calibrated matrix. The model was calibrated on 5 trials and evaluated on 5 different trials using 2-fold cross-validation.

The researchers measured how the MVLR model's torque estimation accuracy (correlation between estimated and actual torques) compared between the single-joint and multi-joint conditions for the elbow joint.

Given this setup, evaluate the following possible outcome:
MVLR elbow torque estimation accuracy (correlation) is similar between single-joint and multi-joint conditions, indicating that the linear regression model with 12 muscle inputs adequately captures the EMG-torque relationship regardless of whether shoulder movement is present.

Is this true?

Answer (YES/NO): NO